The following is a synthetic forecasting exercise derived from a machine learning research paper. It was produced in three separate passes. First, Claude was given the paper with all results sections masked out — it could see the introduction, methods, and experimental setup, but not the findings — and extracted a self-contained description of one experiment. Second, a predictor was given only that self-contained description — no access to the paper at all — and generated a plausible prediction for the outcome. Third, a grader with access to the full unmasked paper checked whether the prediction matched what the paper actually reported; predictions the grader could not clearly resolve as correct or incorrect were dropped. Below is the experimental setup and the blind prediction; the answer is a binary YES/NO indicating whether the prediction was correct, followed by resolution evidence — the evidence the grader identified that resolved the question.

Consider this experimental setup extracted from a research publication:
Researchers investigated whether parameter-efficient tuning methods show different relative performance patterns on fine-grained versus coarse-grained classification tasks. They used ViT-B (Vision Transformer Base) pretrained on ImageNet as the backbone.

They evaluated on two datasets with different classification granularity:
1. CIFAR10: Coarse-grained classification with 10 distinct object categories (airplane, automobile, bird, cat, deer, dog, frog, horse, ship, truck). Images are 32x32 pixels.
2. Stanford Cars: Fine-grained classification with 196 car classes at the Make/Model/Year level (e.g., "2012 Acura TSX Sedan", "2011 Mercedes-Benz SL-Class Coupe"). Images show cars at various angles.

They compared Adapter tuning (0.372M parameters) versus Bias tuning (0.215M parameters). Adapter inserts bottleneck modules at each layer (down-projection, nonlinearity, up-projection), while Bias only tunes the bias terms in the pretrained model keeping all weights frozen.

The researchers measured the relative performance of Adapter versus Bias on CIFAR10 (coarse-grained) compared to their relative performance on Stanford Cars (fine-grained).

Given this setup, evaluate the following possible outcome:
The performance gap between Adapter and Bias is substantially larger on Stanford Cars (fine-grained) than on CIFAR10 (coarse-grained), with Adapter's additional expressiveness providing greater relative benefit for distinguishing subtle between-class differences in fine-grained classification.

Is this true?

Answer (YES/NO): NO